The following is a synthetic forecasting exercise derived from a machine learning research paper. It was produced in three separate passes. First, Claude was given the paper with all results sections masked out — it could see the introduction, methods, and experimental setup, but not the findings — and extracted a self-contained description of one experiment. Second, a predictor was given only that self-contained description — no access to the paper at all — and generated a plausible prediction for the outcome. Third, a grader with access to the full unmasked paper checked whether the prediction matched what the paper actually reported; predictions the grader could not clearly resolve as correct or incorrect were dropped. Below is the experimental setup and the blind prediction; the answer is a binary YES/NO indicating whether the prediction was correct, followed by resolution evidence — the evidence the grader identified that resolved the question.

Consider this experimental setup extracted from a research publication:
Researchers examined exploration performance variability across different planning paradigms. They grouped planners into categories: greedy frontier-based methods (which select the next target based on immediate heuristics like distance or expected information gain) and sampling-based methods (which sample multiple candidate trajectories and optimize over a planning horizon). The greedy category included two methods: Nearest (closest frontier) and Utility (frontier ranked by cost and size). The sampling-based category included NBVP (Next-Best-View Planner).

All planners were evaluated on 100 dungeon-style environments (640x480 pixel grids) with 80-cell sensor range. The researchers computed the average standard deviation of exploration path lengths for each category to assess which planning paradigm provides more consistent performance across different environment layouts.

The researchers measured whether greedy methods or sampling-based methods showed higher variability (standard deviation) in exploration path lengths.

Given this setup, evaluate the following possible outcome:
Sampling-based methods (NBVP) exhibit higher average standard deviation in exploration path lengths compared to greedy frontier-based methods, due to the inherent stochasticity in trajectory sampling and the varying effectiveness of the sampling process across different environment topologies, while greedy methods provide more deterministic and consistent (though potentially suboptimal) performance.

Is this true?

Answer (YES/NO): NO